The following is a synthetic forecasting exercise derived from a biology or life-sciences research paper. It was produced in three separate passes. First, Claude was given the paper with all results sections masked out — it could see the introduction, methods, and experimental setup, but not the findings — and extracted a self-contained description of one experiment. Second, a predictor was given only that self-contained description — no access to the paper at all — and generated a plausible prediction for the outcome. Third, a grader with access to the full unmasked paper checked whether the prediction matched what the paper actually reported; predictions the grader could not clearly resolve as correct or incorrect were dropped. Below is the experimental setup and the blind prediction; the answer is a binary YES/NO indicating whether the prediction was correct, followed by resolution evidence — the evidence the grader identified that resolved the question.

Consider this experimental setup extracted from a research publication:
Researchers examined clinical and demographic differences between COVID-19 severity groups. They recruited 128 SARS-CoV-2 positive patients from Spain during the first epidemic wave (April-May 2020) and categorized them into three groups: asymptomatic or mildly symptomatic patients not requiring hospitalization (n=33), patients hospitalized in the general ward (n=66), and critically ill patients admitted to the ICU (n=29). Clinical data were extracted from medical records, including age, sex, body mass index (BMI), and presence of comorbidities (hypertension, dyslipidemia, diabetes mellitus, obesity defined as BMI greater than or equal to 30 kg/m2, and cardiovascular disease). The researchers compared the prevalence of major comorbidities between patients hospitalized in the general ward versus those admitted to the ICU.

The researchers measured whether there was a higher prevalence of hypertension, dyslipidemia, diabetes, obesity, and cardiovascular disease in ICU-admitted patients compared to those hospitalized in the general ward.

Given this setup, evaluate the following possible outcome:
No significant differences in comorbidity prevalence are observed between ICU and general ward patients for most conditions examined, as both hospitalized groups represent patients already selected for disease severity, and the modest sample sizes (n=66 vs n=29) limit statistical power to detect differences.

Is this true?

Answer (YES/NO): YES